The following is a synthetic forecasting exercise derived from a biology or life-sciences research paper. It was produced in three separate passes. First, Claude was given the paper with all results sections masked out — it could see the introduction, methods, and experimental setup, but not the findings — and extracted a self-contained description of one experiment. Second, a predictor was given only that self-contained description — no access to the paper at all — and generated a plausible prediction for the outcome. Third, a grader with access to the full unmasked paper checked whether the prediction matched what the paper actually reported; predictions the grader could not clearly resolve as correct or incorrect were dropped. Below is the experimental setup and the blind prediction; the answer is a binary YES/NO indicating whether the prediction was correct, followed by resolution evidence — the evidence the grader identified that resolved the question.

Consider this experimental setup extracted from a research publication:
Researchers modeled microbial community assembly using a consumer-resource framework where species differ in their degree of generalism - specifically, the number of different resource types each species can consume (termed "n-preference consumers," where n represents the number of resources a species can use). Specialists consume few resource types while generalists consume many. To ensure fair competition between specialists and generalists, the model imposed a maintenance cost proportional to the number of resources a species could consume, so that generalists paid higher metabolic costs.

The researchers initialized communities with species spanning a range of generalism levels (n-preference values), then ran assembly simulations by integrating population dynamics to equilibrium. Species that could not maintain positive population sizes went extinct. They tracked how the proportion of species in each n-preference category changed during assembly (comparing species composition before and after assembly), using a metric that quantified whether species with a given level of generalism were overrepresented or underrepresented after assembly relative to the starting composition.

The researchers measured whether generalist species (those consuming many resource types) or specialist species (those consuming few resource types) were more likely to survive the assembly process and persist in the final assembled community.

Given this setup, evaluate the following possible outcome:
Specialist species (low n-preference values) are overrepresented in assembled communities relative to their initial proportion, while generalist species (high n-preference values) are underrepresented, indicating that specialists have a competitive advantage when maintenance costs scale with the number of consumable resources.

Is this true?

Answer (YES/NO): NO